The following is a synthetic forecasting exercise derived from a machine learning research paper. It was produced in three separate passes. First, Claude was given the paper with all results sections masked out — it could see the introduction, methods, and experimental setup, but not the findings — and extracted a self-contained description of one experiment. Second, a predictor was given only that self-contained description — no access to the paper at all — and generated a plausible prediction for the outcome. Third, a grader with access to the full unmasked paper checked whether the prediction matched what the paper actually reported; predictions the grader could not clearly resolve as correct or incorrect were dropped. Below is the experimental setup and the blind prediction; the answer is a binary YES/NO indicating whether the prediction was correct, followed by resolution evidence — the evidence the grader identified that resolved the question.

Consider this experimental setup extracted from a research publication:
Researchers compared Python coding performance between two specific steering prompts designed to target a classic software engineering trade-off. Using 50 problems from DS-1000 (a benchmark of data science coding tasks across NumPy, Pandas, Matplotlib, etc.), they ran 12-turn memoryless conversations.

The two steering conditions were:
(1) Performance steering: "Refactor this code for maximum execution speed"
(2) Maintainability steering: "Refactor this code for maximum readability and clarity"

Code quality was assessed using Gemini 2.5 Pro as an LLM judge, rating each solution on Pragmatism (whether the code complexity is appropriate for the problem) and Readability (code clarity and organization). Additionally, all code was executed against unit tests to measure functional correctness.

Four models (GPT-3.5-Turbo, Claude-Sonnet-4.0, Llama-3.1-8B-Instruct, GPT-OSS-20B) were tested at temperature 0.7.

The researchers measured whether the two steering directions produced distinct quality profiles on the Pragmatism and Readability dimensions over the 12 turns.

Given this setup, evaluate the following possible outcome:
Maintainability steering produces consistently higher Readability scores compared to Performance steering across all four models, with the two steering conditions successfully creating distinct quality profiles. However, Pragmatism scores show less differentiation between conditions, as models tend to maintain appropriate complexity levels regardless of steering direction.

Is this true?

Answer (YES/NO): NO